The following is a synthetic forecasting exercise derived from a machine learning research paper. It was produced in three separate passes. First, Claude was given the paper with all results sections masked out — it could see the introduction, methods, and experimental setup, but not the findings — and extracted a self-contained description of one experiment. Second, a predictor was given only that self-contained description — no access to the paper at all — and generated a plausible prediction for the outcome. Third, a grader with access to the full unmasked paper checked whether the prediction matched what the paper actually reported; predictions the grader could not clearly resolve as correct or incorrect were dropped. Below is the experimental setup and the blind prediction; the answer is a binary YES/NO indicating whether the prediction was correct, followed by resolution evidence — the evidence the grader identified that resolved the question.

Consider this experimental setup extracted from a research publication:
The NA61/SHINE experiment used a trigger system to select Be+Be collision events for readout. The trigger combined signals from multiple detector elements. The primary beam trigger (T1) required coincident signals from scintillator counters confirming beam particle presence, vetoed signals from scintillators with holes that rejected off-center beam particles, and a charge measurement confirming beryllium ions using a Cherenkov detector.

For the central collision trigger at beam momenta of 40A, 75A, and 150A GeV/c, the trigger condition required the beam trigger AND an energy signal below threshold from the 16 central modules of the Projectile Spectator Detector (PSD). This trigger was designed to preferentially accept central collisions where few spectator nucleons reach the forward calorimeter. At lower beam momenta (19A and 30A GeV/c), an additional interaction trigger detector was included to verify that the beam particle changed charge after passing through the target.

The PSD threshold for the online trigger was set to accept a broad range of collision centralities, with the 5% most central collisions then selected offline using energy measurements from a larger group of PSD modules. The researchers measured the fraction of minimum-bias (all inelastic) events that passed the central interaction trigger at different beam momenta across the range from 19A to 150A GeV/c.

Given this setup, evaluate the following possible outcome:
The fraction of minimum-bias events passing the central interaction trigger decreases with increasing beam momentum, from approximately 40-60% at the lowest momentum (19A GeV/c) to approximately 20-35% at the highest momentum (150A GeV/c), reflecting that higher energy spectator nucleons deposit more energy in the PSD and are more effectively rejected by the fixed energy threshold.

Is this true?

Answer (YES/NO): NO